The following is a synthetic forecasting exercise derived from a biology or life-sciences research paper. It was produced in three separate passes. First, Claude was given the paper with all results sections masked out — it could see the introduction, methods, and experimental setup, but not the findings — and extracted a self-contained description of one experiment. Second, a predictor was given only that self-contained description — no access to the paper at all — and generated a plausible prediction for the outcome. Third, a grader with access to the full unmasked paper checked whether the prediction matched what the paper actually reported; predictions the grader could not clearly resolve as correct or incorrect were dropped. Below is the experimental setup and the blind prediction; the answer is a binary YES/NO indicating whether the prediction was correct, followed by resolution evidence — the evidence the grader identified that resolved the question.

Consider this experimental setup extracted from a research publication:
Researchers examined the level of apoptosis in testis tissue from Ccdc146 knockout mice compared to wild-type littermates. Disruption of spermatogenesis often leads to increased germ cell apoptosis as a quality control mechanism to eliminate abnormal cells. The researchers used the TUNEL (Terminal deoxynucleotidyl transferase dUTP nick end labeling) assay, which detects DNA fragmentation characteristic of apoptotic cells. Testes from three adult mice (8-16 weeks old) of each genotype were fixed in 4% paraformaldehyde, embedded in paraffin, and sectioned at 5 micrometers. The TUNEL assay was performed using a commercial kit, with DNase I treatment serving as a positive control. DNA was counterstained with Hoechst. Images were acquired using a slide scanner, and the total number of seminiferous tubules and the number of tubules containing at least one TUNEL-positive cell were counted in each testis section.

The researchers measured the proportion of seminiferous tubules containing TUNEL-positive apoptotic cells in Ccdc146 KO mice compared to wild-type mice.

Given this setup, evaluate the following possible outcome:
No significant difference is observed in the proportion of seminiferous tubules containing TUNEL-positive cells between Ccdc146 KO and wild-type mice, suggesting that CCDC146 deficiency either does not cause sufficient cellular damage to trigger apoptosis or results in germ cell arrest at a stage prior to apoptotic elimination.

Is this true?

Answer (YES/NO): NO